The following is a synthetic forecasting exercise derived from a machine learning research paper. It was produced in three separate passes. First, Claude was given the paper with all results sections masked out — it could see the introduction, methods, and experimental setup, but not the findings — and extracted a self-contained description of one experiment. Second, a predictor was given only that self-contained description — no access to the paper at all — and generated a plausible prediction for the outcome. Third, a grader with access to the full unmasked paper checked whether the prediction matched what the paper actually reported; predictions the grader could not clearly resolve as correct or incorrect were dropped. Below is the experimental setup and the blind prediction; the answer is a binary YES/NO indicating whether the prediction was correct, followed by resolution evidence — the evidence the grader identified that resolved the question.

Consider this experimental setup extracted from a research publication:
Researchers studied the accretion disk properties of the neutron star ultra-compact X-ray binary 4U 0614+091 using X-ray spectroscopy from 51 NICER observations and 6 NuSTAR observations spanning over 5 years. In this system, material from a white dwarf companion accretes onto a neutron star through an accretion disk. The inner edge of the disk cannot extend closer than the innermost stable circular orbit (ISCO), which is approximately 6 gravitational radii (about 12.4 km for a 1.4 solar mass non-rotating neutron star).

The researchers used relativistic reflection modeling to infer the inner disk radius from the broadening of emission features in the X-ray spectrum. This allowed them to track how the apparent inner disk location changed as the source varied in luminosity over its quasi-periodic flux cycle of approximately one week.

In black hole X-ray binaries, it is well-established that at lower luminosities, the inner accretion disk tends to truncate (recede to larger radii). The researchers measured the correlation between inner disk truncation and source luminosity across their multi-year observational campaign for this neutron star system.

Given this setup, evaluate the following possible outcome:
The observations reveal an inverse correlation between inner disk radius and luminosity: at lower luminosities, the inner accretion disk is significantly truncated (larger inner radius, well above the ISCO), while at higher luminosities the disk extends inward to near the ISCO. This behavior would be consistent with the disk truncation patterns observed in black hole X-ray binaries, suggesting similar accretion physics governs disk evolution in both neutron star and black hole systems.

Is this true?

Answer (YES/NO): NO